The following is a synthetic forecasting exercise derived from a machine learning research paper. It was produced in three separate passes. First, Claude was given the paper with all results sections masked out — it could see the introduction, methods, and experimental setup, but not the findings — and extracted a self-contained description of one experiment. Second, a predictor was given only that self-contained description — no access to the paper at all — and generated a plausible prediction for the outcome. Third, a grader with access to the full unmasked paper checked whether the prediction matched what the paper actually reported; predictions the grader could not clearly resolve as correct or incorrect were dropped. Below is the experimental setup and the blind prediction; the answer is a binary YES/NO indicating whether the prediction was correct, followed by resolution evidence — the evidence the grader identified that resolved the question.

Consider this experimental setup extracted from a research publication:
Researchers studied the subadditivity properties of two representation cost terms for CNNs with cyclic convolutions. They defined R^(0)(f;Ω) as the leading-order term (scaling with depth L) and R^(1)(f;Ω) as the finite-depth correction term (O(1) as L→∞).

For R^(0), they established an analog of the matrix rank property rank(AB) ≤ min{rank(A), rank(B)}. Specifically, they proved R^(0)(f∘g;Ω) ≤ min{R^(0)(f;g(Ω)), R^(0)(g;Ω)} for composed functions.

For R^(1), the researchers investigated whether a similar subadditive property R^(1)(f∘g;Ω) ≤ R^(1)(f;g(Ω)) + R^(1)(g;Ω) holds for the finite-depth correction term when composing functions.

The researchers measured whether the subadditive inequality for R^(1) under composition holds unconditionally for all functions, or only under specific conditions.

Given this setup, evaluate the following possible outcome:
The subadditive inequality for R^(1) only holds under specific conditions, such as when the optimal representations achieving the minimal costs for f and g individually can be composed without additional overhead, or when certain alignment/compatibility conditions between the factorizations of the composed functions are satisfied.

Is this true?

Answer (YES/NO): YES